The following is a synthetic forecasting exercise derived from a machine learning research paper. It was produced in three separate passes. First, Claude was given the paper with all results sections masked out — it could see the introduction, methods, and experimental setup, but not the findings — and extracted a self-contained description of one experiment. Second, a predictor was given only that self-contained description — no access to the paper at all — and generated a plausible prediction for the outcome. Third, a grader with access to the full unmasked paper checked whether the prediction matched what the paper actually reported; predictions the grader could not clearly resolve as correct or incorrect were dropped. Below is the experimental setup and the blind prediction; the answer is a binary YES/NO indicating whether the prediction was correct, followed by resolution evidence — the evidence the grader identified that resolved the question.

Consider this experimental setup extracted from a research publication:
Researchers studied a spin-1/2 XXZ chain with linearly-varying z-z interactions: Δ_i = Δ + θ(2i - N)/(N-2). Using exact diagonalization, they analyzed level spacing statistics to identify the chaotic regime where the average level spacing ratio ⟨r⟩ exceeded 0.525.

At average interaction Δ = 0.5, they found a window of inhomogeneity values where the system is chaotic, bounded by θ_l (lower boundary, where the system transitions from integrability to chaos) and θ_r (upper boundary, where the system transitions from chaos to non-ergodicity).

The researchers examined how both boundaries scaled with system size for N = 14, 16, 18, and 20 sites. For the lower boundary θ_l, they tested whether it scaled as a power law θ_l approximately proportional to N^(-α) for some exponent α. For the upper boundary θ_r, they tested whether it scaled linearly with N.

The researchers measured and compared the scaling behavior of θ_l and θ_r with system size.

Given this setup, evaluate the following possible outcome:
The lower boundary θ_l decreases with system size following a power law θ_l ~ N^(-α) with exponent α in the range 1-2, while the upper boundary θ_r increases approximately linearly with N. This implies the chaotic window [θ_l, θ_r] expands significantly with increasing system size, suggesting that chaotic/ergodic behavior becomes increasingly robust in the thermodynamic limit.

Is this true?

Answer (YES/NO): NO